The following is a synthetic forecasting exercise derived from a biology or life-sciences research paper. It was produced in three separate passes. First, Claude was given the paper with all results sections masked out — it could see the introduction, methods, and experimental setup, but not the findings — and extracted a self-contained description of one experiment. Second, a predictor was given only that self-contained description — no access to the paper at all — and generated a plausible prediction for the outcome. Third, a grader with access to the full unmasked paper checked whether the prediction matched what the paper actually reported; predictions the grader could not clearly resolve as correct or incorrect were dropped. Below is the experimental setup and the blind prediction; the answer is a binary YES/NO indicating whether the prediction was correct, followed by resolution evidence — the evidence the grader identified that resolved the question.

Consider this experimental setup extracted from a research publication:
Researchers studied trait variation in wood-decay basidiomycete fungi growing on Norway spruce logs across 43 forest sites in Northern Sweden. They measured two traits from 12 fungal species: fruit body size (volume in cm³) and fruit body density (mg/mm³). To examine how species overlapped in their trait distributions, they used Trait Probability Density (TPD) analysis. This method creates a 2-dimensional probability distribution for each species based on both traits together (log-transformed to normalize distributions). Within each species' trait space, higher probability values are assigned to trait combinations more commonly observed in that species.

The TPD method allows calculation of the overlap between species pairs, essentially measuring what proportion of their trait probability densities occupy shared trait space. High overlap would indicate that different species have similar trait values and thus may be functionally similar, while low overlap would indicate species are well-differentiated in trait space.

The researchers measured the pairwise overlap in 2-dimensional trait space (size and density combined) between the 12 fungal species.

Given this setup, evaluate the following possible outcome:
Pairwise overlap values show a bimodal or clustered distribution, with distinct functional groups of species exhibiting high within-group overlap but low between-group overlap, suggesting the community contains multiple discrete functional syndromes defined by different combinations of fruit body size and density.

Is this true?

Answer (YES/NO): NO